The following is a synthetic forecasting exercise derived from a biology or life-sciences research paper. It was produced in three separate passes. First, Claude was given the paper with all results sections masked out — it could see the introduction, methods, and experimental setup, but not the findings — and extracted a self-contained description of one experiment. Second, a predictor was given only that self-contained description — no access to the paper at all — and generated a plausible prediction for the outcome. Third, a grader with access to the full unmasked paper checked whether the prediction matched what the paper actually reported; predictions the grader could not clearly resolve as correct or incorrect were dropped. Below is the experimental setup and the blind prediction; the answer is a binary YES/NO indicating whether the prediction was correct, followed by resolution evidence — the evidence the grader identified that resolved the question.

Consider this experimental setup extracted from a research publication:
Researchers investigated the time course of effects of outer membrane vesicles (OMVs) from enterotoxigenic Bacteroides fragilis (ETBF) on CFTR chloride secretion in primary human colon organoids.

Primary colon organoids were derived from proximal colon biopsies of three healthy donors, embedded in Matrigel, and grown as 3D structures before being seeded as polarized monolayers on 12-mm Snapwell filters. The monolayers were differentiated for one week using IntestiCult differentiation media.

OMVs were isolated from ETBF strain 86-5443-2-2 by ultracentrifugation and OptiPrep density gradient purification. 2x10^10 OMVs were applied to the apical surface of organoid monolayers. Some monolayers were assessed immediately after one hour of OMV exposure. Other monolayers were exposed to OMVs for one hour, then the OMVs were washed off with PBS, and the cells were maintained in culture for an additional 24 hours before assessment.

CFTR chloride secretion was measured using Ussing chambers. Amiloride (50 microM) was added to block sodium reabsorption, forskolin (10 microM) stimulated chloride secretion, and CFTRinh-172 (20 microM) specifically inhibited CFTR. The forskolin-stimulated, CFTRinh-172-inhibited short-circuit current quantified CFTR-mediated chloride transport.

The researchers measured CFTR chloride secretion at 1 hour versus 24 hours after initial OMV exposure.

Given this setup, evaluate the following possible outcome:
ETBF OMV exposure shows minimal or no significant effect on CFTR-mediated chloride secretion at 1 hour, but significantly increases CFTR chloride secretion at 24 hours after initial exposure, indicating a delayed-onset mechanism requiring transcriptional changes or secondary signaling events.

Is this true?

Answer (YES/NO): NO